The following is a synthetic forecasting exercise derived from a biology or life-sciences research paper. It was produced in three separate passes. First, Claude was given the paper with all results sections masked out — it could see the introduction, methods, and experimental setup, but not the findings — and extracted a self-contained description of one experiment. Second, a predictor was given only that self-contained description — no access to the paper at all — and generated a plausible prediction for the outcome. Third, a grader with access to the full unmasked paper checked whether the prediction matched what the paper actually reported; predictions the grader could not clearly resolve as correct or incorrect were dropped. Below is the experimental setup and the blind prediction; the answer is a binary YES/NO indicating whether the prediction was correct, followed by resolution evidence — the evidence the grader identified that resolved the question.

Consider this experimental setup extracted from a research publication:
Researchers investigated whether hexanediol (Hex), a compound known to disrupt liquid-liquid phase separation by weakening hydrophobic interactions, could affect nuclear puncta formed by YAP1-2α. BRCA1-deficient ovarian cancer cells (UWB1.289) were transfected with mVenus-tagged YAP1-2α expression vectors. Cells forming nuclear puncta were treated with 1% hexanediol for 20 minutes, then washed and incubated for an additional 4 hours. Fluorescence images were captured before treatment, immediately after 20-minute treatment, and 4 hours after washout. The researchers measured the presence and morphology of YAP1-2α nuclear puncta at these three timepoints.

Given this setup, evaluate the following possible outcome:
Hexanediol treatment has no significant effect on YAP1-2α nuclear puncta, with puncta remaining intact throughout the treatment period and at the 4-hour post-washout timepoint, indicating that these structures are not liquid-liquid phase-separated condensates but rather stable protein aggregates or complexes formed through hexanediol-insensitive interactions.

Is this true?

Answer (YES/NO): NO